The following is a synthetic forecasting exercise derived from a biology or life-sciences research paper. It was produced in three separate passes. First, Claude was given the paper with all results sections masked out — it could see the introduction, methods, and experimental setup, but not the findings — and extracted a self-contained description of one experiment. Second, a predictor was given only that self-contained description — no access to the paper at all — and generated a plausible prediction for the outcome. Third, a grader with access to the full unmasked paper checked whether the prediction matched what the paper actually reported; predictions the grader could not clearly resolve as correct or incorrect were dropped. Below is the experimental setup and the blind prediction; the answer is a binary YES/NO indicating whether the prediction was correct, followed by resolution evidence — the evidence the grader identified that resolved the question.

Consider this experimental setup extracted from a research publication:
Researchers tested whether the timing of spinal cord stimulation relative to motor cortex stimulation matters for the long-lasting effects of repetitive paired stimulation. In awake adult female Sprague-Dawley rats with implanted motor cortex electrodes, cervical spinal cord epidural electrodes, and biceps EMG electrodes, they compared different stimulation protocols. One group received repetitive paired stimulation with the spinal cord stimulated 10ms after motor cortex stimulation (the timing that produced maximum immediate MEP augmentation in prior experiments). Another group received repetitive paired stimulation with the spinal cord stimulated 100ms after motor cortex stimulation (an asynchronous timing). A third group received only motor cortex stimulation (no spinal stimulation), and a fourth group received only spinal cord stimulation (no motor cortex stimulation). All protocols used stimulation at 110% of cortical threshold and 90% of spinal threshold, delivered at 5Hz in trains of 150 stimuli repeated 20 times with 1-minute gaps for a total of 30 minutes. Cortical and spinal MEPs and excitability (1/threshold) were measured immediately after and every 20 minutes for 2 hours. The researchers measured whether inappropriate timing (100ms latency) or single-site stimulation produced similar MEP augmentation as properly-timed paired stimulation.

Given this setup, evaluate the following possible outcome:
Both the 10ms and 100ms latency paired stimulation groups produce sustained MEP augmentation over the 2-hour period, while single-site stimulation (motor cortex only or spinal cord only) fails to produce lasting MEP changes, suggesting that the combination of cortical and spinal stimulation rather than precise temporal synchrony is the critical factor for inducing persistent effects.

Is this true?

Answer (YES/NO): NO